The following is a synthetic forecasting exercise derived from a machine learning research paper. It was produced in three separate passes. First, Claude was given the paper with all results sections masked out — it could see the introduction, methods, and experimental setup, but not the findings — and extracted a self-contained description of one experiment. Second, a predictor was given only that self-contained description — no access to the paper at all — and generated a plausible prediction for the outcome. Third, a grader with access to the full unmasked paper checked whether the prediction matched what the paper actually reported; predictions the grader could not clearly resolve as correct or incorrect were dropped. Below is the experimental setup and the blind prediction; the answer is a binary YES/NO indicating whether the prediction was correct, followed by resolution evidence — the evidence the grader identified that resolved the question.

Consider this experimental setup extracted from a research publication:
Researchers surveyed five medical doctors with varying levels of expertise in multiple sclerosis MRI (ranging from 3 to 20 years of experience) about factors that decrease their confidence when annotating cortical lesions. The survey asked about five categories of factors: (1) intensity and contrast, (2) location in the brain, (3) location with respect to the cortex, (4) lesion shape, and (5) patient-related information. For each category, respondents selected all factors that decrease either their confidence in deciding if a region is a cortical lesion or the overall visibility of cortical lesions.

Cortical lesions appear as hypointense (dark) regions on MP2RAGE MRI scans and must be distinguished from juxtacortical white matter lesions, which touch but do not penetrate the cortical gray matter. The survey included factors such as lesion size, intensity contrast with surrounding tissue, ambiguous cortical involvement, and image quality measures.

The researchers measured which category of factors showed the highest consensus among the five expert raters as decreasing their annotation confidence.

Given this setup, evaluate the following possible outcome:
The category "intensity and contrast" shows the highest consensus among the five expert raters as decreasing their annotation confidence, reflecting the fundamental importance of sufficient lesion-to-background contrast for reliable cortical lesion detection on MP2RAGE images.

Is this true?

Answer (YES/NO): NO